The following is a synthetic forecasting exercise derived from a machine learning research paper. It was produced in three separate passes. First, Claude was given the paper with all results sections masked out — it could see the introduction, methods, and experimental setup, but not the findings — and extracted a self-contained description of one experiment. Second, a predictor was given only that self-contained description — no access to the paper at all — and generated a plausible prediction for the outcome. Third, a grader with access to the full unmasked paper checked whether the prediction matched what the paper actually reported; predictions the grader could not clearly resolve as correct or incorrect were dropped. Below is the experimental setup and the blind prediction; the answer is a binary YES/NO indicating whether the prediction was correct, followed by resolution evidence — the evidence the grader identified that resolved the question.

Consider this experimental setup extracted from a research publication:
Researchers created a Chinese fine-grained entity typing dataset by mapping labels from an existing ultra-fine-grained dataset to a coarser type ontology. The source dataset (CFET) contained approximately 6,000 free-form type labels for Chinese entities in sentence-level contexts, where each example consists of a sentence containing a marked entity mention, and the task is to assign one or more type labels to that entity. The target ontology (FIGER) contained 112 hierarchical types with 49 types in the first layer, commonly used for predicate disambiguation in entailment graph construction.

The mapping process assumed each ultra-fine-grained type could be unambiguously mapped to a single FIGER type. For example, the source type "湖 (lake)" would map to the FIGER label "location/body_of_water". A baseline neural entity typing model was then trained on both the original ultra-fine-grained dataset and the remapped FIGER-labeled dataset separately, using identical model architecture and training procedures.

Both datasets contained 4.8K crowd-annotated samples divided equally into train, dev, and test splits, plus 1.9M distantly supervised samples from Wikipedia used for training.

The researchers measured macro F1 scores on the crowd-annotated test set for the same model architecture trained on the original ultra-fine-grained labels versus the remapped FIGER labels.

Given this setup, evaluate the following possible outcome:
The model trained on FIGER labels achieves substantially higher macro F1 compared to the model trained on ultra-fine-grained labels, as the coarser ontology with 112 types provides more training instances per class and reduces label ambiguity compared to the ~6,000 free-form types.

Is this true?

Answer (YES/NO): YES